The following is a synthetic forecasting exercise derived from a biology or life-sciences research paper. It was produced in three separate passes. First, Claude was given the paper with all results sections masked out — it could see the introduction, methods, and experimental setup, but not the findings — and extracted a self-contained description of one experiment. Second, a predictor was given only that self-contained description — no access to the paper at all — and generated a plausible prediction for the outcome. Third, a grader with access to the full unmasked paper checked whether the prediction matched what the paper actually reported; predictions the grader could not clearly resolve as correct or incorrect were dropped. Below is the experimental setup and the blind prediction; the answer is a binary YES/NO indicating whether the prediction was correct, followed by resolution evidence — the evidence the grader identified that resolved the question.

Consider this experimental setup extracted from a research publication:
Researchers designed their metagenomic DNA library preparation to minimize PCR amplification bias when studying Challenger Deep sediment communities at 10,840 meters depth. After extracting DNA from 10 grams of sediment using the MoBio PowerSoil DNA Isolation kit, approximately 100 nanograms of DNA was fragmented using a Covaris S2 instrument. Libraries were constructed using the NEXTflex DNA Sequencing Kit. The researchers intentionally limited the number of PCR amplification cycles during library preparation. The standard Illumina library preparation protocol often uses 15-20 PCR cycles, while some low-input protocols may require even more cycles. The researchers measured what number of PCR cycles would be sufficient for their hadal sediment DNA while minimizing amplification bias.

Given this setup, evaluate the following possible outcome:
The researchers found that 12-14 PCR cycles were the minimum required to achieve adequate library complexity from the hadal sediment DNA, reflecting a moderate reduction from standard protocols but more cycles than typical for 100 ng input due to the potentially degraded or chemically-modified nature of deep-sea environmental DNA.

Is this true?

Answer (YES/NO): NO